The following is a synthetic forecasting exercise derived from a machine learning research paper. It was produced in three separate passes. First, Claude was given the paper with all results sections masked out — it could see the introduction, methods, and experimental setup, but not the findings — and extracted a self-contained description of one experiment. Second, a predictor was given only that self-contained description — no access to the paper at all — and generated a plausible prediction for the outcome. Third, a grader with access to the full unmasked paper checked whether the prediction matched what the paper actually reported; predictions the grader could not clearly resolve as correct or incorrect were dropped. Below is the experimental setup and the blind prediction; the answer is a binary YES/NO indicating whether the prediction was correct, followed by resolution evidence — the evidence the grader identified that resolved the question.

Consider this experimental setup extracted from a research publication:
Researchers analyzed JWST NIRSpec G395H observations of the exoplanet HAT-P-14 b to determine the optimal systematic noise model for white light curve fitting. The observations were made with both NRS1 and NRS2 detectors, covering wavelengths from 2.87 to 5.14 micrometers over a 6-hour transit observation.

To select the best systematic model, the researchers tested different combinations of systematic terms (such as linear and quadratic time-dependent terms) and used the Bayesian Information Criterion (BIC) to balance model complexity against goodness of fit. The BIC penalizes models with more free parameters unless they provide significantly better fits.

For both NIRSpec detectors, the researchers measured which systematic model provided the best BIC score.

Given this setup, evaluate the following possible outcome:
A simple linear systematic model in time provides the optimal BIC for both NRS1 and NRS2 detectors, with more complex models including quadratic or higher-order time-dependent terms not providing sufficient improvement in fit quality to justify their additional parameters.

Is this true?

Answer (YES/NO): YES